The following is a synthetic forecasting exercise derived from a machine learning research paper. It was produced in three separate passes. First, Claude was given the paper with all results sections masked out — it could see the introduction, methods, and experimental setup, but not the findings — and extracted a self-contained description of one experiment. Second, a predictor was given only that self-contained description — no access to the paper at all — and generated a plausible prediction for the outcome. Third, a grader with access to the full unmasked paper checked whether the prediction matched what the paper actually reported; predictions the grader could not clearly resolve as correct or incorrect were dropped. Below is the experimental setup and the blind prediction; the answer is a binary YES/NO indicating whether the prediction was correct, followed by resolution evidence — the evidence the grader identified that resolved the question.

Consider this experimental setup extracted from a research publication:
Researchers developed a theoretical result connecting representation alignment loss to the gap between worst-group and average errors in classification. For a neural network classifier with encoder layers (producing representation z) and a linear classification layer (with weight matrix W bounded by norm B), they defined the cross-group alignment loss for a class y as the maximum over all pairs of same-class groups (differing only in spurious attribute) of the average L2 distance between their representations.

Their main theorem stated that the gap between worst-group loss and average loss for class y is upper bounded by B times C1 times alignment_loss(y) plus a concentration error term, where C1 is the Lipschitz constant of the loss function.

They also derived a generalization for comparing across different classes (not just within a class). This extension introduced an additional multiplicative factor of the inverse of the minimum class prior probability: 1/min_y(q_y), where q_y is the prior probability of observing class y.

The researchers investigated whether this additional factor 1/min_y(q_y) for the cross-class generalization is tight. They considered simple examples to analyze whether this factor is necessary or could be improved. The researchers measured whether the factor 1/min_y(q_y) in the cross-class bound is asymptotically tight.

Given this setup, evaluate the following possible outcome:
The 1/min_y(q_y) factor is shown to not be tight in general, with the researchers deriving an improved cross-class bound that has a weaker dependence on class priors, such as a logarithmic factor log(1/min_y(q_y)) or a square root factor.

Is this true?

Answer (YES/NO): NO